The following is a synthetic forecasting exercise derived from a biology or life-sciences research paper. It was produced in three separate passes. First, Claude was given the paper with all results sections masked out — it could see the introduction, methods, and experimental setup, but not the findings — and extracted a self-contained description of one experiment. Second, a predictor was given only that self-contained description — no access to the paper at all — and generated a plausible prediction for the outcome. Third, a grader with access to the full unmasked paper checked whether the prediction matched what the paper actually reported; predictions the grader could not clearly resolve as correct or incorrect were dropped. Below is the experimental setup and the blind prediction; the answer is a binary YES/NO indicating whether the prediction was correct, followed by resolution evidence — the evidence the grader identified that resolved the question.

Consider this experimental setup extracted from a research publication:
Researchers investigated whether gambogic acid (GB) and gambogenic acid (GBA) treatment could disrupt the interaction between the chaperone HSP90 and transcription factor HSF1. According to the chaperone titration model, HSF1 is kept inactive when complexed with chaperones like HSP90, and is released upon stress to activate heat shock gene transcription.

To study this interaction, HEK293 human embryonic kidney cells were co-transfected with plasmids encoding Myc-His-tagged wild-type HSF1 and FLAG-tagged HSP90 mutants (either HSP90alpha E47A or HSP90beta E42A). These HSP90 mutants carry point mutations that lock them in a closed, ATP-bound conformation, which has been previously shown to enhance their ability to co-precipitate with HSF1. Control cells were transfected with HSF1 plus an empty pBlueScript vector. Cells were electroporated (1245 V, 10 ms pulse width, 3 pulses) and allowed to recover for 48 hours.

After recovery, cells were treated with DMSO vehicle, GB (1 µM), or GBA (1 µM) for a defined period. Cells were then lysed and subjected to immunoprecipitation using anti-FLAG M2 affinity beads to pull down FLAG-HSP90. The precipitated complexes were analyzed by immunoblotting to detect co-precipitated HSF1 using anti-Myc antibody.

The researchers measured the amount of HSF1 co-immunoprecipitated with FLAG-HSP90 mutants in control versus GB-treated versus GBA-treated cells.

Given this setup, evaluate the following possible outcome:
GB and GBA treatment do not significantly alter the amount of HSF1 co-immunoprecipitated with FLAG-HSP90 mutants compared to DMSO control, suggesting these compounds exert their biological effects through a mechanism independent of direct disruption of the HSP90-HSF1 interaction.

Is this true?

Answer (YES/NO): NO